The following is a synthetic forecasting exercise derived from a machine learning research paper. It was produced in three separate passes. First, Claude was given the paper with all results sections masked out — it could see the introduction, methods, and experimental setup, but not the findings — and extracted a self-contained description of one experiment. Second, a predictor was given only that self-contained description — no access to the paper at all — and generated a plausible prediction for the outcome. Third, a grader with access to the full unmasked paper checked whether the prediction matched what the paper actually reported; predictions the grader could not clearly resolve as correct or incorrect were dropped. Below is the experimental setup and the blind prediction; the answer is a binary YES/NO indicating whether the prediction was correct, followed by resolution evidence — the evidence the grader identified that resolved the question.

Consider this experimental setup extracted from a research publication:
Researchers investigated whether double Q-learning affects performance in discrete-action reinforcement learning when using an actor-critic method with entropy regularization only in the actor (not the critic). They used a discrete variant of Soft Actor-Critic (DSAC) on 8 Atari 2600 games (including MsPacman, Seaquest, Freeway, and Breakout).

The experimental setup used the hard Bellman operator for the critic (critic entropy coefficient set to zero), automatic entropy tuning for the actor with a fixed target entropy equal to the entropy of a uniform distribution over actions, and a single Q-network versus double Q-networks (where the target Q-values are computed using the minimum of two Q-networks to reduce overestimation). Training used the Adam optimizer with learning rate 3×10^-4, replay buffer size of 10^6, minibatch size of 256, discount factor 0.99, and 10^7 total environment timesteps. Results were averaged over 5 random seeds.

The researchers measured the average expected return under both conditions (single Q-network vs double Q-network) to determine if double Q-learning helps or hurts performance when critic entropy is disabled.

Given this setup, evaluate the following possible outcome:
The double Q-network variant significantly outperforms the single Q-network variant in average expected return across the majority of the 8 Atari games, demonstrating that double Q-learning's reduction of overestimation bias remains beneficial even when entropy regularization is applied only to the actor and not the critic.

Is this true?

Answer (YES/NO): NO